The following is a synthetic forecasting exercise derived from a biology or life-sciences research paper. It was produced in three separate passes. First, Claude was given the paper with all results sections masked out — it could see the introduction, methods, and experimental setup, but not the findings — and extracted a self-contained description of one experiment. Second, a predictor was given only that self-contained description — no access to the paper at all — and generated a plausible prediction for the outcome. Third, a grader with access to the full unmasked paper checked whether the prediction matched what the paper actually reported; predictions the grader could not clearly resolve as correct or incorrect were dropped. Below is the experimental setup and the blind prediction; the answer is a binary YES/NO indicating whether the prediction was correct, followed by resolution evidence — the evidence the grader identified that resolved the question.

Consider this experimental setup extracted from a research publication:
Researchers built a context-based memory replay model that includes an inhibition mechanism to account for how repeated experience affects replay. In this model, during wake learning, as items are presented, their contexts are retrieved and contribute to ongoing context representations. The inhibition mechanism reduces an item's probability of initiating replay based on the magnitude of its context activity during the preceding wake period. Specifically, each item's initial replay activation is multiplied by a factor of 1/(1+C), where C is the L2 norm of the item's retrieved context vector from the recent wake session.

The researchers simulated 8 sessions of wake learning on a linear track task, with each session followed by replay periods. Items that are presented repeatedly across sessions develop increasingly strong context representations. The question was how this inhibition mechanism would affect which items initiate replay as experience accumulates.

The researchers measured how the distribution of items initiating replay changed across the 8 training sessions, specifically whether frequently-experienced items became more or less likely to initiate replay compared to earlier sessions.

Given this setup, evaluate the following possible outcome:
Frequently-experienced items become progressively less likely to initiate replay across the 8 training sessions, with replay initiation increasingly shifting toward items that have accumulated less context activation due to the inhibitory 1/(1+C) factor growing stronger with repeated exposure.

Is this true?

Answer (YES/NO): YES